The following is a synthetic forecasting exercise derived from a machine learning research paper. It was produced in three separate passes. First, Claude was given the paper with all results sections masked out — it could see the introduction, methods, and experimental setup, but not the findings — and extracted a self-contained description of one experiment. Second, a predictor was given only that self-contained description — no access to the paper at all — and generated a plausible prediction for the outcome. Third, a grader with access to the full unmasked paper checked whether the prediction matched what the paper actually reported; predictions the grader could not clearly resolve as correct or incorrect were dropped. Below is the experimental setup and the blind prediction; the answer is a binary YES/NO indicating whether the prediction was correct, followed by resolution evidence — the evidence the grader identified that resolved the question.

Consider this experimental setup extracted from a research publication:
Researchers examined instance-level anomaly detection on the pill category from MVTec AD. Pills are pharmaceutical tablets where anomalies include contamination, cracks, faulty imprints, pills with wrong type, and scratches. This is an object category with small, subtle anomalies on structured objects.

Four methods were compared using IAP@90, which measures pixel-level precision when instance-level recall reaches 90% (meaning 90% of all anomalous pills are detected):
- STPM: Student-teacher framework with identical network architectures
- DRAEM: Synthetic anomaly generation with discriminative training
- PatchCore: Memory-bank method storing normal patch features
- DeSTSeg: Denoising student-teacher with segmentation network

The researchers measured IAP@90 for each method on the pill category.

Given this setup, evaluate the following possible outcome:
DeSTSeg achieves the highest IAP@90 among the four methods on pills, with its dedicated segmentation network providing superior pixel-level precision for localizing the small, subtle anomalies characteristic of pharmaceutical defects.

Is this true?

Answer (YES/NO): NO